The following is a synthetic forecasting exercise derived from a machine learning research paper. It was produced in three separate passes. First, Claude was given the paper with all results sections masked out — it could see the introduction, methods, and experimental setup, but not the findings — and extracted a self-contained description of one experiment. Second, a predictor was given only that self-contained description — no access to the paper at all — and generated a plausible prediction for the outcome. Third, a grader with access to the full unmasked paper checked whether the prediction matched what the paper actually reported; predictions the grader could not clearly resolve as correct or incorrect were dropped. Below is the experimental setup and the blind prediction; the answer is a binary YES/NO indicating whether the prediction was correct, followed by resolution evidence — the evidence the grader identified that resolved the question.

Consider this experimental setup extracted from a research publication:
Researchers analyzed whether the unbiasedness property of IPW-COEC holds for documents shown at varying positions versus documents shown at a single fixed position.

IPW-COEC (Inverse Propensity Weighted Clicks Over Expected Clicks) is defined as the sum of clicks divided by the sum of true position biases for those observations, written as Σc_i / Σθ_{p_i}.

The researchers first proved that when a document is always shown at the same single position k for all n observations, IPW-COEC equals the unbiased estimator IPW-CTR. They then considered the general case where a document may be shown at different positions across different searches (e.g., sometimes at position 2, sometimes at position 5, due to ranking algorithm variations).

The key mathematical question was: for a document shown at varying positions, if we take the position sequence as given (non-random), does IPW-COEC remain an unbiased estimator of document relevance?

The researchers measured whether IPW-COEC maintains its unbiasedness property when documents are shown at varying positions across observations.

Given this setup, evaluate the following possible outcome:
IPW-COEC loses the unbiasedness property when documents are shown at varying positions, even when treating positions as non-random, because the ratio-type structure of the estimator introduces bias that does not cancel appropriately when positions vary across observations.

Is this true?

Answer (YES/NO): NO